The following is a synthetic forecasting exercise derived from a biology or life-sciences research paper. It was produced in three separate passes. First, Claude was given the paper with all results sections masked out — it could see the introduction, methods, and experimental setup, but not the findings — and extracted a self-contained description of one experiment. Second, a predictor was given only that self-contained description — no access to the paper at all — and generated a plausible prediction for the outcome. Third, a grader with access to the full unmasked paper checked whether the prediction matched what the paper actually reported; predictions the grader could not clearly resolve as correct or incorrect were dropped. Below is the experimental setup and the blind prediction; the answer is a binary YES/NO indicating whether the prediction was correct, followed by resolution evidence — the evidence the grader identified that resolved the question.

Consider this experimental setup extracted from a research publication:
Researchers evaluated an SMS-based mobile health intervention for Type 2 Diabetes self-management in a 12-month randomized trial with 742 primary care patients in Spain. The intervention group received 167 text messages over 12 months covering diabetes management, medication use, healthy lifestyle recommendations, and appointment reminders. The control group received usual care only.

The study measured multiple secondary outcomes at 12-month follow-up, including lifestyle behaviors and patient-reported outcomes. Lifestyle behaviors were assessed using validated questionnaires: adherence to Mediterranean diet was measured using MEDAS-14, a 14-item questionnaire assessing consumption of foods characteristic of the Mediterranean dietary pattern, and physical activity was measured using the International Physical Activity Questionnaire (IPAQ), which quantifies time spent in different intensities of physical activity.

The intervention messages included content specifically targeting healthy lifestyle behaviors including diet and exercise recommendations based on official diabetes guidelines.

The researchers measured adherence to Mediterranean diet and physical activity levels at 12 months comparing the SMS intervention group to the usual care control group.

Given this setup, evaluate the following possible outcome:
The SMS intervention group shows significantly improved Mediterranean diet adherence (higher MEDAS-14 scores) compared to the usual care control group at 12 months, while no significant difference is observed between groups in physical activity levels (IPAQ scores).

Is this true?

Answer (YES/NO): NO